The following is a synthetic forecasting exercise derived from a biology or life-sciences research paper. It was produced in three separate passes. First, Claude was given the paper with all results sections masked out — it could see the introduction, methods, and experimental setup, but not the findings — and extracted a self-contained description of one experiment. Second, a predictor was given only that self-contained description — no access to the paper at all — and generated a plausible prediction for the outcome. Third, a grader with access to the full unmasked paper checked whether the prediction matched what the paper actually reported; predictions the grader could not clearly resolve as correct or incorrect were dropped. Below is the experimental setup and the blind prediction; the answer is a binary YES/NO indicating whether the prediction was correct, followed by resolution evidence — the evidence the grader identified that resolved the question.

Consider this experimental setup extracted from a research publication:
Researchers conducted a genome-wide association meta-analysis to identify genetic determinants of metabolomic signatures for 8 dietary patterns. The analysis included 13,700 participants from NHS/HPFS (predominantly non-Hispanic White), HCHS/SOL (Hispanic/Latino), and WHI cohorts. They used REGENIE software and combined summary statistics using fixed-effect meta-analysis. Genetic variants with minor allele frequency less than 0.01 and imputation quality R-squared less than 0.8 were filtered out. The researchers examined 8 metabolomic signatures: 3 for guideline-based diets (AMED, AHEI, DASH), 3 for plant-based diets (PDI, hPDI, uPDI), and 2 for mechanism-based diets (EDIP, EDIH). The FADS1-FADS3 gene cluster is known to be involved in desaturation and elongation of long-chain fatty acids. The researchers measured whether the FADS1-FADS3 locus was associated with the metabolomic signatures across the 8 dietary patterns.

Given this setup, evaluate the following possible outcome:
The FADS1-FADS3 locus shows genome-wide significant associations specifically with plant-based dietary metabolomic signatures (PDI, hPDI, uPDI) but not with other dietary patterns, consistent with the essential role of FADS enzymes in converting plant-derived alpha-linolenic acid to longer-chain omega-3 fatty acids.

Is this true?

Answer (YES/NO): NO